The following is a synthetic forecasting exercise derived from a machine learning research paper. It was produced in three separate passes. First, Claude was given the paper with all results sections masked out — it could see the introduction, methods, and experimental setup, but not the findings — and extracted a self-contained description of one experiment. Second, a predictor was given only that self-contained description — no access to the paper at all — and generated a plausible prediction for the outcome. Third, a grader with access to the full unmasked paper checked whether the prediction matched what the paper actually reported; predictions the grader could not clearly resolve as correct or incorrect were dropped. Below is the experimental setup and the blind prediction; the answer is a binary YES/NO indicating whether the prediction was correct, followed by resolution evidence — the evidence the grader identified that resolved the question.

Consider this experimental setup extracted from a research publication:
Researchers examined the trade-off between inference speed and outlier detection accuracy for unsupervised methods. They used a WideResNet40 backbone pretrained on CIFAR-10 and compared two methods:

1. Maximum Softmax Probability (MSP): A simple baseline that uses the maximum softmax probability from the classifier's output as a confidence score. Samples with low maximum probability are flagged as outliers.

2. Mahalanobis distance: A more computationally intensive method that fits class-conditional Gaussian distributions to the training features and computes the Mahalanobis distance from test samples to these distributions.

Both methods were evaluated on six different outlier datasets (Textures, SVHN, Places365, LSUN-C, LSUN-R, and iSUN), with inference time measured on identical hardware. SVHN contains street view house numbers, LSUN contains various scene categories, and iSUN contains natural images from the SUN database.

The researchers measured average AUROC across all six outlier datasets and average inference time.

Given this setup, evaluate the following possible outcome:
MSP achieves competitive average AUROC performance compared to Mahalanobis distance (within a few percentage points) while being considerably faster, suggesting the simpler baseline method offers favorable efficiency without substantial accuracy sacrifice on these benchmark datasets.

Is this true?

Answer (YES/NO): YES